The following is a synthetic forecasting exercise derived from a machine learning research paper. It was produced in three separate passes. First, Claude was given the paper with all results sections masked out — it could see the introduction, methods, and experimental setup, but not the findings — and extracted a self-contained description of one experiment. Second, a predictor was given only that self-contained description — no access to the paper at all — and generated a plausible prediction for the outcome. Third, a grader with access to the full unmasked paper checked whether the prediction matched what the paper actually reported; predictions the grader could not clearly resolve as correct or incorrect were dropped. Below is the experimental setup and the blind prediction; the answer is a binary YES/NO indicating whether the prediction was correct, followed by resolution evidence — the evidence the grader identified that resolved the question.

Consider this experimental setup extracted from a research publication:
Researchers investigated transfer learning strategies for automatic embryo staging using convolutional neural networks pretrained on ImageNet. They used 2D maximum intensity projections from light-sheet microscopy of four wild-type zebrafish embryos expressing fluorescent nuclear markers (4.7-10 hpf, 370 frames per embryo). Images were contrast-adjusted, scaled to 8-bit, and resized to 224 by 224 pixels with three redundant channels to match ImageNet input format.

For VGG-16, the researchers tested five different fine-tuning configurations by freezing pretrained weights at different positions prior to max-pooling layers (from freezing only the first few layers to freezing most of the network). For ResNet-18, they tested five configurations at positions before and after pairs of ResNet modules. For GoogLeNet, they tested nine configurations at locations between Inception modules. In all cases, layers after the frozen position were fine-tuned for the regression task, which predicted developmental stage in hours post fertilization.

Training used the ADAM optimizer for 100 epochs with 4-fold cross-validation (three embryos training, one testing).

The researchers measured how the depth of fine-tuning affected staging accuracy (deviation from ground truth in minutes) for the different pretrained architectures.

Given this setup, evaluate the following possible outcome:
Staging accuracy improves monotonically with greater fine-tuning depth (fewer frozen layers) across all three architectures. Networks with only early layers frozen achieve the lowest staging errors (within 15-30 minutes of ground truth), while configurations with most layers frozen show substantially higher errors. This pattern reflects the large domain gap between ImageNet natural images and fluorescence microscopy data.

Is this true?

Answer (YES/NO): NO